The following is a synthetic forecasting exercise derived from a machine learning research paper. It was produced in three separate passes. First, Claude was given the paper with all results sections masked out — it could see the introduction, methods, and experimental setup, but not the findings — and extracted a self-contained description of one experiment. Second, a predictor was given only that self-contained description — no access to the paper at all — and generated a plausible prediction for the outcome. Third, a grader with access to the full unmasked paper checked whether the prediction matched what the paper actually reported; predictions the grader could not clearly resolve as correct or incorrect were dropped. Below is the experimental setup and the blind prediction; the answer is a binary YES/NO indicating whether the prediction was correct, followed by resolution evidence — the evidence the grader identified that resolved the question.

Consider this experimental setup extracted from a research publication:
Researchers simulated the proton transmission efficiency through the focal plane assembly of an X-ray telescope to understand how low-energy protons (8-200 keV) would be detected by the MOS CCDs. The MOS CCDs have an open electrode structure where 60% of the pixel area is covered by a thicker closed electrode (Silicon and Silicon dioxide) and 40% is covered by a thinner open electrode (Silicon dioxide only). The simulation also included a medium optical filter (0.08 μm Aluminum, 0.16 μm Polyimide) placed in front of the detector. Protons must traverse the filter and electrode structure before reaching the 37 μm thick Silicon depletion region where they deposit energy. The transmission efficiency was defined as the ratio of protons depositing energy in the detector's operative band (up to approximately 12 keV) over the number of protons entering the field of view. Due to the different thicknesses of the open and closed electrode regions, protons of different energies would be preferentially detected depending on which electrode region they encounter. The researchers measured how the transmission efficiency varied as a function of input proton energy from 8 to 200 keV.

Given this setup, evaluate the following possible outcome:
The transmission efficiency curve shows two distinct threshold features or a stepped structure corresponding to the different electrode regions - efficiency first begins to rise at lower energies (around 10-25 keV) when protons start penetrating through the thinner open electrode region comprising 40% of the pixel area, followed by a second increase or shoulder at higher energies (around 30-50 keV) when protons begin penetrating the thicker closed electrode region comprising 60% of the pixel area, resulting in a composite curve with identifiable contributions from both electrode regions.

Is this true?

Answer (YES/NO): NO